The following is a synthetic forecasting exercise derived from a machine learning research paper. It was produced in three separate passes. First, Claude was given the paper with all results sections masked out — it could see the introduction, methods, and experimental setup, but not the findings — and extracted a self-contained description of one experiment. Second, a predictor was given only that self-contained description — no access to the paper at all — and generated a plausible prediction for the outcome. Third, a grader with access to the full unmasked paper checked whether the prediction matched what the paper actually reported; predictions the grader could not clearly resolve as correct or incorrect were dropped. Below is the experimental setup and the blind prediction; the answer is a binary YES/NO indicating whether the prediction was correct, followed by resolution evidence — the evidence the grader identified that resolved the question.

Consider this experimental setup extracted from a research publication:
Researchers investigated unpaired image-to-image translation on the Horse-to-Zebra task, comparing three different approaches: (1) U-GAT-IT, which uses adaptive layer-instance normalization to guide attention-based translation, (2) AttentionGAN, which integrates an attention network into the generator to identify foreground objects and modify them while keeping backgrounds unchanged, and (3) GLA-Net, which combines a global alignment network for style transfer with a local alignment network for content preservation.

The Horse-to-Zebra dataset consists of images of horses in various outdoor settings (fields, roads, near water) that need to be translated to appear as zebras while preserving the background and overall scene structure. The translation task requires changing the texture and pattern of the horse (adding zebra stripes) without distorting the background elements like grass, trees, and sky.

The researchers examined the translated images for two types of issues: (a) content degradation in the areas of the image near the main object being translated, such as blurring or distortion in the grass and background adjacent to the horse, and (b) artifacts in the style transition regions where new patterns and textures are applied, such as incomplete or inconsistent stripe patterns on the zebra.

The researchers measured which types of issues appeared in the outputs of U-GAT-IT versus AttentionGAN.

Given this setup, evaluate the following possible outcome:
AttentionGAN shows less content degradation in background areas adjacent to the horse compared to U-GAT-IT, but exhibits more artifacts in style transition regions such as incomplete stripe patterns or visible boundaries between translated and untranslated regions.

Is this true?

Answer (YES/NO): YES